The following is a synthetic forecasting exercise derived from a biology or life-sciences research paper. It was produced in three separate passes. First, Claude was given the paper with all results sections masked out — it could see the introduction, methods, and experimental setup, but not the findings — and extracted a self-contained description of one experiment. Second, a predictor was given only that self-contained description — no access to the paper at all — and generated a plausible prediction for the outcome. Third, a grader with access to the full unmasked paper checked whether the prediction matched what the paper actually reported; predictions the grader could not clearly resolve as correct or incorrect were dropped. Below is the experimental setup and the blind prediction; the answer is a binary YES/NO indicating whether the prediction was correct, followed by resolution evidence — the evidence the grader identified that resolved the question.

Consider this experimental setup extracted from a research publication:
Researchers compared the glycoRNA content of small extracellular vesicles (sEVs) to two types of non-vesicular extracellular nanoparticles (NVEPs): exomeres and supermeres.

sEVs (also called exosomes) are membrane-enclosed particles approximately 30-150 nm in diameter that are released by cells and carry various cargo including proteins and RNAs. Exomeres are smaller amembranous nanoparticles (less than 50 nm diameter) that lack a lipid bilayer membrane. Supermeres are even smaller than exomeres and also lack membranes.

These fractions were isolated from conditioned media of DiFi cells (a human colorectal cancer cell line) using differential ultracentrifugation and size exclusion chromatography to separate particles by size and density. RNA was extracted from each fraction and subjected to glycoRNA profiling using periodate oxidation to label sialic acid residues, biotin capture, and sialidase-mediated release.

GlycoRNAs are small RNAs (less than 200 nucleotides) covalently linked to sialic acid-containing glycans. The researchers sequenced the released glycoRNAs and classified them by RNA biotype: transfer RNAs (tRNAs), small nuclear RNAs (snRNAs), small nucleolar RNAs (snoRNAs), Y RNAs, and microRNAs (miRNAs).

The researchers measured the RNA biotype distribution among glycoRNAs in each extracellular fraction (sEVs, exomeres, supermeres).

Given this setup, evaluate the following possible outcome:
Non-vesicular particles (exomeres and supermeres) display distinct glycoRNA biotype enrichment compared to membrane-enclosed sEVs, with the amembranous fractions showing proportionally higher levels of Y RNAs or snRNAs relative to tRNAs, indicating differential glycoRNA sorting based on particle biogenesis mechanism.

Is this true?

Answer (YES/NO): NO